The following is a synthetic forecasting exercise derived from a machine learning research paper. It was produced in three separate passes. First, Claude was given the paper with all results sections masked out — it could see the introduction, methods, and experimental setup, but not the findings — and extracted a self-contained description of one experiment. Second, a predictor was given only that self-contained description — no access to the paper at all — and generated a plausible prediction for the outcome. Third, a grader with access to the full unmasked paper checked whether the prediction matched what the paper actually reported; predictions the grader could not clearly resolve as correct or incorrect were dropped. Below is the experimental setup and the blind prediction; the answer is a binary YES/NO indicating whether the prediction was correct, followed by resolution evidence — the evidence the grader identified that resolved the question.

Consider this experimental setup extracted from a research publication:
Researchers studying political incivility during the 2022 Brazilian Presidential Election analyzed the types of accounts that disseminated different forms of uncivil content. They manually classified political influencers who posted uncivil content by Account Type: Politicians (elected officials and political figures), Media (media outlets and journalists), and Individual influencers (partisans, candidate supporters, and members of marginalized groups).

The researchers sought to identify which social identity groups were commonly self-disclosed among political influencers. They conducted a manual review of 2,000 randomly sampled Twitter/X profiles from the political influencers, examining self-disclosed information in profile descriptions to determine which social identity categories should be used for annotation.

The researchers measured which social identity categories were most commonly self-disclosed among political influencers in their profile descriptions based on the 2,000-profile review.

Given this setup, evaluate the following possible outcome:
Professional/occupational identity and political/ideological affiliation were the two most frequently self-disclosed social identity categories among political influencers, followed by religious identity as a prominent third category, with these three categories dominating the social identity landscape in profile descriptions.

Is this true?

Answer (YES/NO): NO